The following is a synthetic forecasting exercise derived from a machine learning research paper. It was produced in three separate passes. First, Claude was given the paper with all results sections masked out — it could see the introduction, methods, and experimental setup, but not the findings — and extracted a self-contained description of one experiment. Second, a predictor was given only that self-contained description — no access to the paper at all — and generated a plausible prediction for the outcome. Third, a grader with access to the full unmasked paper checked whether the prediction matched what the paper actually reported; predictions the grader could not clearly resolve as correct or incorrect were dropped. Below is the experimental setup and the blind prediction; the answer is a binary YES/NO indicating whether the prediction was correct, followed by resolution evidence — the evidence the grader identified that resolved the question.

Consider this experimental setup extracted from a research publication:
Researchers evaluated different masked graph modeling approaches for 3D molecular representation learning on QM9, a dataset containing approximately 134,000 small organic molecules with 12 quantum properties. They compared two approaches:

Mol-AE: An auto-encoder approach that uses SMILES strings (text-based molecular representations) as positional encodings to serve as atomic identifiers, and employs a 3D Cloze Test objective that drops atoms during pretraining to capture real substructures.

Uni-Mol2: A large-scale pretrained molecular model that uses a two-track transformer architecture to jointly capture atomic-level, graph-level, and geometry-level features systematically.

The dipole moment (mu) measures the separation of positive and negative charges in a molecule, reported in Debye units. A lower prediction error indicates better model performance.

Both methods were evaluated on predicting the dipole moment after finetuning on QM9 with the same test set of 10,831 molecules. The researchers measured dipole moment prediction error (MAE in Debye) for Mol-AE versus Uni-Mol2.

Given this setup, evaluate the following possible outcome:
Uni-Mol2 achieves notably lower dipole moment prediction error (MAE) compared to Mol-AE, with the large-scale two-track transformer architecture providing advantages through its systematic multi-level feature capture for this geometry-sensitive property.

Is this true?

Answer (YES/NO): YES